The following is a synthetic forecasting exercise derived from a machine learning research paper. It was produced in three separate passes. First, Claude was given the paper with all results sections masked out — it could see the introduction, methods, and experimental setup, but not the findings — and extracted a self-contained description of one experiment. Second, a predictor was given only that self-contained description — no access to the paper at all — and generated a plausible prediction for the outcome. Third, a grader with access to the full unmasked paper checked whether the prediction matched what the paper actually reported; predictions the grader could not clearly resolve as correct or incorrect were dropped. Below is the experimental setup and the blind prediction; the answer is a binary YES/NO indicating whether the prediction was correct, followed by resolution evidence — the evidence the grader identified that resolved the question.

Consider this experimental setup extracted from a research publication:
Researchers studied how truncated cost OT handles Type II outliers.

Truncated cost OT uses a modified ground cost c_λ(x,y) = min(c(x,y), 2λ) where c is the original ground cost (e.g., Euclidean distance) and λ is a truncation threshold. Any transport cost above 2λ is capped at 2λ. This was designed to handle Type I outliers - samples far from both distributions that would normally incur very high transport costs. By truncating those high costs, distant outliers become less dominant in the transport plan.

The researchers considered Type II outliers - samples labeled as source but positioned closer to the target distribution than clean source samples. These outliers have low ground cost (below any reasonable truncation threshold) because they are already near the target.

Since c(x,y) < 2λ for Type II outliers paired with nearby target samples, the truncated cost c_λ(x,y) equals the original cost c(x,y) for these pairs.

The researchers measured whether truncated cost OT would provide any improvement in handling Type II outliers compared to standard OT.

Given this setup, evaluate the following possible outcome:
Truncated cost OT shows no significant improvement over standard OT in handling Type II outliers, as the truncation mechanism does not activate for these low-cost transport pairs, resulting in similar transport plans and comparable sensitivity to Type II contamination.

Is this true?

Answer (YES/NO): NO